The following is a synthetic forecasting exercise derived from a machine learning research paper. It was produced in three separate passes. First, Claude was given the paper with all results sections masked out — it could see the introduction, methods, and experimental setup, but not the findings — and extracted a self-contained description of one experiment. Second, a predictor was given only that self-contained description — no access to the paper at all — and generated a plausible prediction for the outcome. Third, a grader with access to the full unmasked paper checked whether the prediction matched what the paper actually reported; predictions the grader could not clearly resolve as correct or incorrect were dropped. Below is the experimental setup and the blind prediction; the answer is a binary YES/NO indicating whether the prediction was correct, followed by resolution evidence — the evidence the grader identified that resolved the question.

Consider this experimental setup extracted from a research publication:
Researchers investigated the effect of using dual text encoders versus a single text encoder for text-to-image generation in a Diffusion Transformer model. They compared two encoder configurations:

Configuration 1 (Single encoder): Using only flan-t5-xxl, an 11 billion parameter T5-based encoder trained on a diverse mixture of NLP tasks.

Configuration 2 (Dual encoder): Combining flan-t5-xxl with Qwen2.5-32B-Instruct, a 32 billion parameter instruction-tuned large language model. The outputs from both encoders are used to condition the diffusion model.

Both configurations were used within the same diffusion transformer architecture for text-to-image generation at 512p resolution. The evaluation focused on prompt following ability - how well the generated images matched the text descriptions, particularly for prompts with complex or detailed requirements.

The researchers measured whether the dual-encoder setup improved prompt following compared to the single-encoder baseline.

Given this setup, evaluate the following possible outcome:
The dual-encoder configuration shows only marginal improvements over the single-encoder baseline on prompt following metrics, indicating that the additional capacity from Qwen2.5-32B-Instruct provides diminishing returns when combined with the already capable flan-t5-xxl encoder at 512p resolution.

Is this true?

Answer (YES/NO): NO